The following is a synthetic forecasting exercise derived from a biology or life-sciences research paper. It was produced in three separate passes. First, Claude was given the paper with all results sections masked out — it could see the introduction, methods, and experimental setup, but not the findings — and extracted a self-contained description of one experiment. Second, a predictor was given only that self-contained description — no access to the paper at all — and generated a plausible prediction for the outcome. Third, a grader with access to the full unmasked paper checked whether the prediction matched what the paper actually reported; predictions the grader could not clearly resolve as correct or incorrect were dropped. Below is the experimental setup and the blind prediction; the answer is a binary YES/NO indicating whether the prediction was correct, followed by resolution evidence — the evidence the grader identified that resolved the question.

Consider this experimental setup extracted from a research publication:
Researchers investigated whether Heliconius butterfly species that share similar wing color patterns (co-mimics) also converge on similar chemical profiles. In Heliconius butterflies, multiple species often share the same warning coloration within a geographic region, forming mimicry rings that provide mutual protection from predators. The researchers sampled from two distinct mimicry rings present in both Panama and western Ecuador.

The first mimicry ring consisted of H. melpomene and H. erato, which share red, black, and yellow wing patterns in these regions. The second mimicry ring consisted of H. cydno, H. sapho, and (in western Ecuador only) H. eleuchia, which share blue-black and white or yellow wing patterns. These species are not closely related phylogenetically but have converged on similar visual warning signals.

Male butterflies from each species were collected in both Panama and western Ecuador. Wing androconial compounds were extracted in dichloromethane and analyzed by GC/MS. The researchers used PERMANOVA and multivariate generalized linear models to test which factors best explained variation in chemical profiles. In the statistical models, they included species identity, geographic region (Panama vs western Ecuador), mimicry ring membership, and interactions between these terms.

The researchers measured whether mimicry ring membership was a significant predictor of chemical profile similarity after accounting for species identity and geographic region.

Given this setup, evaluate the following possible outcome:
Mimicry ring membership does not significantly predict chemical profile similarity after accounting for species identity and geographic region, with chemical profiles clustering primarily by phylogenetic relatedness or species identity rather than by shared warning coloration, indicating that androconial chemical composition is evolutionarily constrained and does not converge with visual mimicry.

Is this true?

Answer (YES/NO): YES